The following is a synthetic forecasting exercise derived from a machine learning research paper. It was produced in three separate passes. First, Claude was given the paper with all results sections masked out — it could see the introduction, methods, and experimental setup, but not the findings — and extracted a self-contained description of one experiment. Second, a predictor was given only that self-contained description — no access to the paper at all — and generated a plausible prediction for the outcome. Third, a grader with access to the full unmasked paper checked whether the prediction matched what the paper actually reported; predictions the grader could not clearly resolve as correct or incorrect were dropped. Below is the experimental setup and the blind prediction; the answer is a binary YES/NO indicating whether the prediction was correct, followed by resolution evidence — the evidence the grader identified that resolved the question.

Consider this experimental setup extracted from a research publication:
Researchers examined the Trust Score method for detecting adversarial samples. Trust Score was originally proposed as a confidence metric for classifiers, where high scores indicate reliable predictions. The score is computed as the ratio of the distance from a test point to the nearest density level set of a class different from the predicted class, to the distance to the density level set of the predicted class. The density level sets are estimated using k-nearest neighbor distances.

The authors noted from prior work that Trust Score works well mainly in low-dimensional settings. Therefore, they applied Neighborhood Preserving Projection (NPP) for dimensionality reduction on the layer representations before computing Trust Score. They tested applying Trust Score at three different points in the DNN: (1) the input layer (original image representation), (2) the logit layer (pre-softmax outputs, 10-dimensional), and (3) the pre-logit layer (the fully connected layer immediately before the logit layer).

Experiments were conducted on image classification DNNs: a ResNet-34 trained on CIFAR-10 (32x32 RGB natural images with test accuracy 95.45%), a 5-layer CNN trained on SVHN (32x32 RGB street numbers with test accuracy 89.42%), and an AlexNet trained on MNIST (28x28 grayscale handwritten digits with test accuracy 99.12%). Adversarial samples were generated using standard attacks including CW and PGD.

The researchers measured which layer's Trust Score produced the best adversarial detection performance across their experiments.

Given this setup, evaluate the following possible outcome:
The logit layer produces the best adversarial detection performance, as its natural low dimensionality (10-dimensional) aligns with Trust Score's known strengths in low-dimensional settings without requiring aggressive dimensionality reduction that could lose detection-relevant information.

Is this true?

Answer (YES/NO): NO